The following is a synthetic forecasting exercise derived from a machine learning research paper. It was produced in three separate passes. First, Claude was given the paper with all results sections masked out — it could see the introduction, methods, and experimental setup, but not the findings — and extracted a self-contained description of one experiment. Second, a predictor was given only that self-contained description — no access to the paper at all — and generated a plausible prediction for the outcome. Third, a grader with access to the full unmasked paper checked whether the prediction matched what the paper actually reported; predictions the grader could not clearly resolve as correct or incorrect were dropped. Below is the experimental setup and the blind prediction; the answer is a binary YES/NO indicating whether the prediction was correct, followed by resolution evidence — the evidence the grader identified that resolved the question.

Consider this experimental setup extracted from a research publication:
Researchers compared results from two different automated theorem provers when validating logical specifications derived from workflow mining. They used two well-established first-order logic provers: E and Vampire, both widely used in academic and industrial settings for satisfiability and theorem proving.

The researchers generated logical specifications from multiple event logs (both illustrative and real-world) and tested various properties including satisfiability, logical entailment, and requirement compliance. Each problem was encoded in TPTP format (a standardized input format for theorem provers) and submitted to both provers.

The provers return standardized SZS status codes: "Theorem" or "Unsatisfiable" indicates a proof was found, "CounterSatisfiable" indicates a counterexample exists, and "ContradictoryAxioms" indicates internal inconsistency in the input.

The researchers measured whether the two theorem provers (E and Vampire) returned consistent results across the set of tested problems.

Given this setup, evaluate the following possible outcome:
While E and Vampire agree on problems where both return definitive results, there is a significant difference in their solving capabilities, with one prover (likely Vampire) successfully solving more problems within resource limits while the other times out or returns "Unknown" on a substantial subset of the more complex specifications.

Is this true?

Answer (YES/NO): NO